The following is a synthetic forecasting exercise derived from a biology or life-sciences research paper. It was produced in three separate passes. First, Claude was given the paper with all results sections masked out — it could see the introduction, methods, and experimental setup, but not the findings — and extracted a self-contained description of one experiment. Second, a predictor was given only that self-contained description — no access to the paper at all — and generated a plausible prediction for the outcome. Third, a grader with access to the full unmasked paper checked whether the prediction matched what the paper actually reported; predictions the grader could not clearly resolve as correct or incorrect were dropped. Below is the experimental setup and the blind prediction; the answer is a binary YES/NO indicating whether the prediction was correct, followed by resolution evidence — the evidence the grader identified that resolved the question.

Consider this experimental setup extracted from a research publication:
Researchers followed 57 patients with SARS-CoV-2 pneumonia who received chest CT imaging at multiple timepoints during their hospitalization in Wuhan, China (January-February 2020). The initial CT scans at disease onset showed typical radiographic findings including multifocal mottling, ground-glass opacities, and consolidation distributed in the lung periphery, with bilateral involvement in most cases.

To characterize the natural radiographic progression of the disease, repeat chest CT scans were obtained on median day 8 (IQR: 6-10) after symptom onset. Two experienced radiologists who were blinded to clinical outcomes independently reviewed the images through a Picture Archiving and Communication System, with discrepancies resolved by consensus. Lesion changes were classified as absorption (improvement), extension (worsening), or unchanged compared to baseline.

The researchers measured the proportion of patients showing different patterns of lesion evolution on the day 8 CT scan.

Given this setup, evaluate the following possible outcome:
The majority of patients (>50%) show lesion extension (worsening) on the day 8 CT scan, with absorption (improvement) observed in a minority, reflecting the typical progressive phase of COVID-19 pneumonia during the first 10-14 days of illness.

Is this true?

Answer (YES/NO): NO